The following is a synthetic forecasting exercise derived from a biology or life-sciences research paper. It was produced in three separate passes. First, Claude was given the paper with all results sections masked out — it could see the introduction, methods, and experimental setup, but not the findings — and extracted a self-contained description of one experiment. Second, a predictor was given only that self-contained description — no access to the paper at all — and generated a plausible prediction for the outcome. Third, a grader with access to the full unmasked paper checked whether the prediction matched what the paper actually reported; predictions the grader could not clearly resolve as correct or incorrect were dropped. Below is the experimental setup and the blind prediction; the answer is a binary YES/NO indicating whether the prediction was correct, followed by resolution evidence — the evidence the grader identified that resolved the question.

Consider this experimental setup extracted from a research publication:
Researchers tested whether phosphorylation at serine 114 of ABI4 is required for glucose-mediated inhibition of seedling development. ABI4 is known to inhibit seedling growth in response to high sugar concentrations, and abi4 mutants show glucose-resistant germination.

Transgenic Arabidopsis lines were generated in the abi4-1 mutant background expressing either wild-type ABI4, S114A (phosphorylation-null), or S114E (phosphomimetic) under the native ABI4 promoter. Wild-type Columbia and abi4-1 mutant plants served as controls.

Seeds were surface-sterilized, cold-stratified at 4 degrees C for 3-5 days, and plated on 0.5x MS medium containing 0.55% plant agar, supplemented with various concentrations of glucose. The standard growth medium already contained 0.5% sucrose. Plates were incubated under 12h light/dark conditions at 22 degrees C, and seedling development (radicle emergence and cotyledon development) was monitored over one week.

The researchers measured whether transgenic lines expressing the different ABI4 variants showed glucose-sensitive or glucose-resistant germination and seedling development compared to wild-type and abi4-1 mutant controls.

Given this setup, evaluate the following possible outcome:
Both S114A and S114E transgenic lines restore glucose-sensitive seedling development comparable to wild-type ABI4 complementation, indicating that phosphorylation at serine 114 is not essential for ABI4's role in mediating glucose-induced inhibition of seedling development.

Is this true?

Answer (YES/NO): NO